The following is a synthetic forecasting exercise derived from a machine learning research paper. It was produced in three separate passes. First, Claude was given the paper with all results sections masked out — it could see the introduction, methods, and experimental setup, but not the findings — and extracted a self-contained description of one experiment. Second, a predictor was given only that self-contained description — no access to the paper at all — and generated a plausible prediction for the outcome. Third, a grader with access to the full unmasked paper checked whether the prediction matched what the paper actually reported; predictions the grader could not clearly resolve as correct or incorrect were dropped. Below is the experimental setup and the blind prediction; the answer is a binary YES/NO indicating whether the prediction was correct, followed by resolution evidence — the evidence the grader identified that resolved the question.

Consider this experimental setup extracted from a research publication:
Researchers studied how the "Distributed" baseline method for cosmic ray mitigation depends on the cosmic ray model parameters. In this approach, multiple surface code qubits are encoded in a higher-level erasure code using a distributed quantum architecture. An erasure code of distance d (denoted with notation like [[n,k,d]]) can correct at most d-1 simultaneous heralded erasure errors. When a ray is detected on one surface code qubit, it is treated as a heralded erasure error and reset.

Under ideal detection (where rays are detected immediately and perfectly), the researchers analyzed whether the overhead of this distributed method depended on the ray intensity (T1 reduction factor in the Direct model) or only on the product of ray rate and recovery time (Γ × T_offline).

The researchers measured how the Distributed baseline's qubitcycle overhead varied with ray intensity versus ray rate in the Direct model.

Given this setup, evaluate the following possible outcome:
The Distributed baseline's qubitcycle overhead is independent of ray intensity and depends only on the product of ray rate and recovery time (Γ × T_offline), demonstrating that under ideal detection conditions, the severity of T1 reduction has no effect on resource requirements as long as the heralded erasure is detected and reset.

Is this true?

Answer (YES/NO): YES